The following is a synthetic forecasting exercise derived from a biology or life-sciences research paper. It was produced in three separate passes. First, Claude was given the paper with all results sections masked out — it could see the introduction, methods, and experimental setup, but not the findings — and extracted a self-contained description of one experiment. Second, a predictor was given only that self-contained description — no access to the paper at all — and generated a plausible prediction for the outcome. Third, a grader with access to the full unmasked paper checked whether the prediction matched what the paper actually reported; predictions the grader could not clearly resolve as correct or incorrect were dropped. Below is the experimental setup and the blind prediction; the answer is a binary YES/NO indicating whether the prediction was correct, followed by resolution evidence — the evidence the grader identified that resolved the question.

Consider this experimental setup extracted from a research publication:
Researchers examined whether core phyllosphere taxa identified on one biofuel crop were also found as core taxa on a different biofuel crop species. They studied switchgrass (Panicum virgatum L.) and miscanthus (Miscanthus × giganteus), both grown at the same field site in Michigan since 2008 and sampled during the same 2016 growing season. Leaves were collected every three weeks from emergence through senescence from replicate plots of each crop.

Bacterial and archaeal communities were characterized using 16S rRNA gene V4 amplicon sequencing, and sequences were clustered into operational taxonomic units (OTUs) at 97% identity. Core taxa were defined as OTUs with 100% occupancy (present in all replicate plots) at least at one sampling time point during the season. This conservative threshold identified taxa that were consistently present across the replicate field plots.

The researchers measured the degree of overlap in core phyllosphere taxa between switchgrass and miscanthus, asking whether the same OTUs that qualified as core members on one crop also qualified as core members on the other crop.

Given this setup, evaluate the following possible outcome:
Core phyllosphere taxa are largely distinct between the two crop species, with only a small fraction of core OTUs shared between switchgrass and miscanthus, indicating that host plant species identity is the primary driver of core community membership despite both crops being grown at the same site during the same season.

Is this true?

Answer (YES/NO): NO